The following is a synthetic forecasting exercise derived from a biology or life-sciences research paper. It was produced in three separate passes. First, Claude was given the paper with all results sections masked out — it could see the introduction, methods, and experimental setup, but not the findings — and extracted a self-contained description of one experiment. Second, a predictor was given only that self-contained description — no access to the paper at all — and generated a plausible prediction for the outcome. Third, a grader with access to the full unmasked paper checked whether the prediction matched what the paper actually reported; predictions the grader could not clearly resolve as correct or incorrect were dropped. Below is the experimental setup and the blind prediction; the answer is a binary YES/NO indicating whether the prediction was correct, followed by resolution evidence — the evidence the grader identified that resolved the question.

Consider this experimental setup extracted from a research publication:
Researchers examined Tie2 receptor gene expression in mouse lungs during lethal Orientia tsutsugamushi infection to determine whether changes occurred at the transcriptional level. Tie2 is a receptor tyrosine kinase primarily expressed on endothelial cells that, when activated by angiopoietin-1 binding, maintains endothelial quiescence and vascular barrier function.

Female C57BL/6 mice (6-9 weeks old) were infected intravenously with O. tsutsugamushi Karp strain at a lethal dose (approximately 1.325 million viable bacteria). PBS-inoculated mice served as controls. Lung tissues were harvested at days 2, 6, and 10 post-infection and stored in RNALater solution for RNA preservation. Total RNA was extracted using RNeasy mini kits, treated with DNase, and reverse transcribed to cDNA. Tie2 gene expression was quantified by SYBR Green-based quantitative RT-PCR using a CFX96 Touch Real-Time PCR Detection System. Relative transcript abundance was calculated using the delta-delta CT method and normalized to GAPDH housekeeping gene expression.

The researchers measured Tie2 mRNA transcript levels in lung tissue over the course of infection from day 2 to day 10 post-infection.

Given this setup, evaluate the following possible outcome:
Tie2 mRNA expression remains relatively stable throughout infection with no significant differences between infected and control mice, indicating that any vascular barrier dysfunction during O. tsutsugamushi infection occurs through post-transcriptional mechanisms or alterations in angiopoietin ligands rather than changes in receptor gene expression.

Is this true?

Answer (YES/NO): NO